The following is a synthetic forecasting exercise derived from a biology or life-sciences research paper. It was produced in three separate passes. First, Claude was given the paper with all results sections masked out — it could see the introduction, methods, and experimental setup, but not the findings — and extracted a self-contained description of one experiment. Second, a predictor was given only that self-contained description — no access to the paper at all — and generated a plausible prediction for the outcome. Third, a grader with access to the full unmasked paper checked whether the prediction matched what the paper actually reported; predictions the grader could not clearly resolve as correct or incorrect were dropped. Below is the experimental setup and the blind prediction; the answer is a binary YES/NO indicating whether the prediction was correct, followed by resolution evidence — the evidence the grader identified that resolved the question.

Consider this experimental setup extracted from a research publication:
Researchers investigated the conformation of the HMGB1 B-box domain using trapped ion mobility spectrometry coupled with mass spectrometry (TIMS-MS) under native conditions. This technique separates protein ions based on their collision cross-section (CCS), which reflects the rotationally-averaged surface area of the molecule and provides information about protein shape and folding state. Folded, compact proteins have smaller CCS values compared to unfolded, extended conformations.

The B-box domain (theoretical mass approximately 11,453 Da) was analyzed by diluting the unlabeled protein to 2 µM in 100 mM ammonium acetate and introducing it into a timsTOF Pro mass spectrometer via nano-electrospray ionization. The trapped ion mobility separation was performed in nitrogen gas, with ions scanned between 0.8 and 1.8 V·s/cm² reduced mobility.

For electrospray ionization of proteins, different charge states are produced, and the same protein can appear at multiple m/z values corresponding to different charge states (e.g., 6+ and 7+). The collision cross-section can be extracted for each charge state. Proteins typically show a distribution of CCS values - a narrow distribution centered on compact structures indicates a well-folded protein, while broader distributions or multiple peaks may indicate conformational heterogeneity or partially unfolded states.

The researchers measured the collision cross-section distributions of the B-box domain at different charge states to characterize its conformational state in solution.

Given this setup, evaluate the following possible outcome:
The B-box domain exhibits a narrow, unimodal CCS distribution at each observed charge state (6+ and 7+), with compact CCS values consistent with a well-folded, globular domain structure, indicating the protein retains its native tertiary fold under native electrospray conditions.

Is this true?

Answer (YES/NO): NO